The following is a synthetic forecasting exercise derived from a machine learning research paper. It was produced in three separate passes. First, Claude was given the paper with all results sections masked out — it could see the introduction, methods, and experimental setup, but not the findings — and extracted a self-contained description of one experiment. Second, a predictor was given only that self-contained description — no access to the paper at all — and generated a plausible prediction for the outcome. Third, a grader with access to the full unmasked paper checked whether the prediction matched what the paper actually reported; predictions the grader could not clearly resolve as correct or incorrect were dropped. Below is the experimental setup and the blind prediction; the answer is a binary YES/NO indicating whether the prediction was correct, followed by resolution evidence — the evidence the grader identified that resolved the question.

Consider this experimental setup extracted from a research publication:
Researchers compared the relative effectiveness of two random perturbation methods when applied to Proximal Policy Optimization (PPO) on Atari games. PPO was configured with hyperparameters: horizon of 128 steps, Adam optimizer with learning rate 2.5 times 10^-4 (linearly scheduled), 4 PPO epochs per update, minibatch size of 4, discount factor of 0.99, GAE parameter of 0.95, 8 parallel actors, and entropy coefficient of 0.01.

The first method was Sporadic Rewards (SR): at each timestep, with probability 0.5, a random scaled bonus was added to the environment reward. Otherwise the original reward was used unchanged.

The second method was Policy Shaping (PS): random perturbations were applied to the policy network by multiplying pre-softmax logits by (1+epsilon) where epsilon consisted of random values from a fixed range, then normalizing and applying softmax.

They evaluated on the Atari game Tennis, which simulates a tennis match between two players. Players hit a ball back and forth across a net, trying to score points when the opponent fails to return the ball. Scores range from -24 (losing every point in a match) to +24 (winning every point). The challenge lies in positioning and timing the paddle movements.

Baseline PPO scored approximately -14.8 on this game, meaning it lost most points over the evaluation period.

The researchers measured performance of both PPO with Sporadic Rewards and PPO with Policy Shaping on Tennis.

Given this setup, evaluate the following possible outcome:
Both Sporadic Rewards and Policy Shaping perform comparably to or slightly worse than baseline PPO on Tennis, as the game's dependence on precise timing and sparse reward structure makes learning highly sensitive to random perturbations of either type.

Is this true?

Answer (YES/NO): NO